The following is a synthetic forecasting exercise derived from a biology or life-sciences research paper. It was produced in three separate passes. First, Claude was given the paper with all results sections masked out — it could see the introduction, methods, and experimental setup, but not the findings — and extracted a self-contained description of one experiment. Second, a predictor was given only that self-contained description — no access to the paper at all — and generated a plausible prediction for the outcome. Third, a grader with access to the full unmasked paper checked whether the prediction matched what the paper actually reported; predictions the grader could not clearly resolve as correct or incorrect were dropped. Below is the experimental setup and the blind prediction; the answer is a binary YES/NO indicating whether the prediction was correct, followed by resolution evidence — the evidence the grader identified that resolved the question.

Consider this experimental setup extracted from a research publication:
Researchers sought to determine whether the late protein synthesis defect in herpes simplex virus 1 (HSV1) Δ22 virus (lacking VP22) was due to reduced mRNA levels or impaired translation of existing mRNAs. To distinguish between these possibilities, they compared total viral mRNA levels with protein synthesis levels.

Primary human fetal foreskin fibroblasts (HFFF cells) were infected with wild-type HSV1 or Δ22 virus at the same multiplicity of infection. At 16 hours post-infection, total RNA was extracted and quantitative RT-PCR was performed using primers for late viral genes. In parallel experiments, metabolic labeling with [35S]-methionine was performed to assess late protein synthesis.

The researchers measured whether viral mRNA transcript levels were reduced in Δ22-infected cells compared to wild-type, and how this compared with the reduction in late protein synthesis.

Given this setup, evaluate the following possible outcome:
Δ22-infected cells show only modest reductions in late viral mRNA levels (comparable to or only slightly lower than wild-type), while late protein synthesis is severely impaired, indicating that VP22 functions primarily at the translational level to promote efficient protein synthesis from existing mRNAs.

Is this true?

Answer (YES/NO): NO